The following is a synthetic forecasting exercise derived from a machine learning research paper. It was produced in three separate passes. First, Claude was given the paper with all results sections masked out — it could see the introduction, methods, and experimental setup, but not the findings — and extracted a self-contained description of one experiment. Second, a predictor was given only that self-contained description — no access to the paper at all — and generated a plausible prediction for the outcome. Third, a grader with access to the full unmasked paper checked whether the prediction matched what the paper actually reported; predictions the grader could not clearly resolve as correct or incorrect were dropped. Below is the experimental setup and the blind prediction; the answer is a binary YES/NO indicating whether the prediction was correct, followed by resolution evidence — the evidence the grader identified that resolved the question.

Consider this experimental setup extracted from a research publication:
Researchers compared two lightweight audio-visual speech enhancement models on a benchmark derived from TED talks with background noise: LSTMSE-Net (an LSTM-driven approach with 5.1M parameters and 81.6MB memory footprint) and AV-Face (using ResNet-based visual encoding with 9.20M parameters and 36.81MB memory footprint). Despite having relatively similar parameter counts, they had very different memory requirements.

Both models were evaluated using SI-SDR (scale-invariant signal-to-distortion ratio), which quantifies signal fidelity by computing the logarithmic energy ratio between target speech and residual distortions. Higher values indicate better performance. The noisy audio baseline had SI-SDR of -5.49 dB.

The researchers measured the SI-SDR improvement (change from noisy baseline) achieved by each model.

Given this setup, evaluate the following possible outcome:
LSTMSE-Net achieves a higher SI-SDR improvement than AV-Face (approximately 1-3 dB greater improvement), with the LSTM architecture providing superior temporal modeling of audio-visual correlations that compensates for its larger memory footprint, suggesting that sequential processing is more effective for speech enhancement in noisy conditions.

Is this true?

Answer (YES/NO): NO